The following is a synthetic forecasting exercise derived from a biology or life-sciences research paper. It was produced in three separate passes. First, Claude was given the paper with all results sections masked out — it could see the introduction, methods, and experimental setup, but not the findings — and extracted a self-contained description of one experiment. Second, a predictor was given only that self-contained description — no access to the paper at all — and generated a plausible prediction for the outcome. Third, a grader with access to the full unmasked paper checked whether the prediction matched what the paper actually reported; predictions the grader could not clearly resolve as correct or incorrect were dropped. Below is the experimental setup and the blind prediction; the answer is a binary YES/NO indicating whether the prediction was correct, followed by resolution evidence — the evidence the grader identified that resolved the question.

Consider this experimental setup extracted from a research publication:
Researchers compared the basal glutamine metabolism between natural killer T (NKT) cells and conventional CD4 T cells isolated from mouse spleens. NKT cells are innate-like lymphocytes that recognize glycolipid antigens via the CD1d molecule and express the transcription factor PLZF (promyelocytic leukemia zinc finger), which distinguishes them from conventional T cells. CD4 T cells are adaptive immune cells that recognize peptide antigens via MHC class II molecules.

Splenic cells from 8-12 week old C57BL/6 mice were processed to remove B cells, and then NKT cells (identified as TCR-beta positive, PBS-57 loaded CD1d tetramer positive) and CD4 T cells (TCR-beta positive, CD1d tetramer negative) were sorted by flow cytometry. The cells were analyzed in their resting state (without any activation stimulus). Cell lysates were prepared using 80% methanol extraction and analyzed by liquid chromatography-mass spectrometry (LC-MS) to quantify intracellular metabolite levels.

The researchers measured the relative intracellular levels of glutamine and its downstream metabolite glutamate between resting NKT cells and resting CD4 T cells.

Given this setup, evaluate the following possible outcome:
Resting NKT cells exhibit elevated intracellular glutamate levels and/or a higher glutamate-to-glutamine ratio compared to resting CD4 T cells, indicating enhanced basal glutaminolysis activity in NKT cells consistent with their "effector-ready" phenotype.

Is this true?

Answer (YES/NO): YES